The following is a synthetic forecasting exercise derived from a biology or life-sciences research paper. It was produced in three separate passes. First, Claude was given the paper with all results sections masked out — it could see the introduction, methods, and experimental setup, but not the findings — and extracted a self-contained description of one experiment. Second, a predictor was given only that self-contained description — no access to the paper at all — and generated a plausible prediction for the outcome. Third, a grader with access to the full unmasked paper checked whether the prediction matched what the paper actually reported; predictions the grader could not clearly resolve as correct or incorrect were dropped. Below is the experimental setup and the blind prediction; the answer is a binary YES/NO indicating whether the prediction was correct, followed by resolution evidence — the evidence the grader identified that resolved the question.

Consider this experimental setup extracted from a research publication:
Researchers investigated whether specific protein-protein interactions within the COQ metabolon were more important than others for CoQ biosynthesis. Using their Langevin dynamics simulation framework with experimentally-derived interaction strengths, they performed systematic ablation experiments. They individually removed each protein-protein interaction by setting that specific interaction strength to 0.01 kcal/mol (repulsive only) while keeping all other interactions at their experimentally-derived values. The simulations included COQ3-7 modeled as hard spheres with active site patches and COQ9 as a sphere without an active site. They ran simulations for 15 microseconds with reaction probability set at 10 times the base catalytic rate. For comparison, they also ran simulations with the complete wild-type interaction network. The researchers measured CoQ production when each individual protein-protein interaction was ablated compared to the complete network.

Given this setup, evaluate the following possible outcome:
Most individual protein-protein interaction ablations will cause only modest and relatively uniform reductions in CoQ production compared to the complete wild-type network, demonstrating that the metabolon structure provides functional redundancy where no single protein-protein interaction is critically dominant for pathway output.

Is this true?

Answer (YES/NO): NO